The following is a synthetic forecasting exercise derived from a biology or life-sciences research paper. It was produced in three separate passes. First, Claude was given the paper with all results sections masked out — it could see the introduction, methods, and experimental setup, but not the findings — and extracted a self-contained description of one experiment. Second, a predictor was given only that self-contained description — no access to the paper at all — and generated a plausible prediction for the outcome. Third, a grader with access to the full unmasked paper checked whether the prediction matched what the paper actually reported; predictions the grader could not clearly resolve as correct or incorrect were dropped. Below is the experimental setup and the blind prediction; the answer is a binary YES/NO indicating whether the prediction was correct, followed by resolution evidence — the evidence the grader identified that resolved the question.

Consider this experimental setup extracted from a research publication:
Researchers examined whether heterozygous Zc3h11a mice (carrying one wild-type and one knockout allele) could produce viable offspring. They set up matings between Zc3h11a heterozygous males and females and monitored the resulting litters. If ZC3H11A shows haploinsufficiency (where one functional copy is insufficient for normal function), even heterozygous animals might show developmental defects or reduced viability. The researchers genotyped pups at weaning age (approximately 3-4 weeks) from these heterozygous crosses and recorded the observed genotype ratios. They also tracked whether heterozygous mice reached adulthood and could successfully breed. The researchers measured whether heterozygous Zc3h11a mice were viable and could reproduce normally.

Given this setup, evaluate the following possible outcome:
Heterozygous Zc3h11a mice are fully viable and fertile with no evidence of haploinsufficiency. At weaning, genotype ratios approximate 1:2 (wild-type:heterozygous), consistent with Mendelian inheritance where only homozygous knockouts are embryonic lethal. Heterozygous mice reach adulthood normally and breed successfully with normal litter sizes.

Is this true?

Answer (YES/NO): YES